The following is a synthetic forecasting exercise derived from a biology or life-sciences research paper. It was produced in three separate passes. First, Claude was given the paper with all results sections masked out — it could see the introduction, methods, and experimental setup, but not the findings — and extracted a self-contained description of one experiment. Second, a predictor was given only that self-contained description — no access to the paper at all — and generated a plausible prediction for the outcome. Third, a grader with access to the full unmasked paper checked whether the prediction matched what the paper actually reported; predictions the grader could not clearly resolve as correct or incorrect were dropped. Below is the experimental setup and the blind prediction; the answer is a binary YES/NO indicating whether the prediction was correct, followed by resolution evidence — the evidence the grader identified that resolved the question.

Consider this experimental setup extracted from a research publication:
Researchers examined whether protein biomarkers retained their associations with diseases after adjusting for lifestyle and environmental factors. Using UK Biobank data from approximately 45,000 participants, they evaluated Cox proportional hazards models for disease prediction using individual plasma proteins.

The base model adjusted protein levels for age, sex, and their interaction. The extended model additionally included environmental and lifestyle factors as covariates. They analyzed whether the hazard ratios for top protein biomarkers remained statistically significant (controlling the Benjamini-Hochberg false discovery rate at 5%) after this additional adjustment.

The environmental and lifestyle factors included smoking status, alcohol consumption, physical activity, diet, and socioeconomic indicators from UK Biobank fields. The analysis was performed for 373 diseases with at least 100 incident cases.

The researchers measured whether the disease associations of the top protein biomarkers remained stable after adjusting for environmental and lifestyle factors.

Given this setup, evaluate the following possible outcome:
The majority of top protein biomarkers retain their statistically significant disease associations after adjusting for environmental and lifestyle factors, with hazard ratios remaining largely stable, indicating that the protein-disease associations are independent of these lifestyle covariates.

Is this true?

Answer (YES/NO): NO